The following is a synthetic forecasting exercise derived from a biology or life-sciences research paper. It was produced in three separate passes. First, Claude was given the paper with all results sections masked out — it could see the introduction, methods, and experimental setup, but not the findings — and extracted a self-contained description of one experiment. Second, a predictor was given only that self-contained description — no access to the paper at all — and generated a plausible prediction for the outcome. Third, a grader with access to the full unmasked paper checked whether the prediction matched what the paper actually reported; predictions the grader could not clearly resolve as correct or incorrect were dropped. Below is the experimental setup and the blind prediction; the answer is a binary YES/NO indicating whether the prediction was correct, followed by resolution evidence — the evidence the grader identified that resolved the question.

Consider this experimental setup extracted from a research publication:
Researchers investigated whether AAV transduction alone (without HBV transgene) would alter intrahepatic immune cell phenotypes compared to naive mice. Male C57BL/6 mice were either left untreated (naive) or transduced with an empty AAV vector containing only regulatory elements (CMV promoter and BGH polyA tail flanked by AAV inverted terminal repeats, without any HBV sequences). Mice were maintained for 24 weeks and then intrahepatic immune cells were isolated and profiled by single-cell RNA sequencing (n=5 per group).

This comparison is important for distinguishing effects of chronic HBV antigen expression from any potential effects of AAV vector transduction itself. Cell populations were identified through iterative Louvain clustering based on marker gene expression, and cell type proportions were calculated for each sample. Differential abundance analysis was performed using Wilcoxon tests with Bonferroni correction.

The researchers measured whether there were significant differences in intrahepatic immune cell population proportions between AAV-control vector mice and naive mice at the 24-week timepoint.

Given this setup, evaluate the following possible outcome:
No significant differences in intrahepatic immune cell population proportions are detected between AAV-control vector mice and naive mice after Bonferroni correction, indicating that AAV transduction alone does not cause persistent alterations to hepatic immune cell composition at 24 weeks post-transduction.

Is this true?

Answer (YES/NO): YES